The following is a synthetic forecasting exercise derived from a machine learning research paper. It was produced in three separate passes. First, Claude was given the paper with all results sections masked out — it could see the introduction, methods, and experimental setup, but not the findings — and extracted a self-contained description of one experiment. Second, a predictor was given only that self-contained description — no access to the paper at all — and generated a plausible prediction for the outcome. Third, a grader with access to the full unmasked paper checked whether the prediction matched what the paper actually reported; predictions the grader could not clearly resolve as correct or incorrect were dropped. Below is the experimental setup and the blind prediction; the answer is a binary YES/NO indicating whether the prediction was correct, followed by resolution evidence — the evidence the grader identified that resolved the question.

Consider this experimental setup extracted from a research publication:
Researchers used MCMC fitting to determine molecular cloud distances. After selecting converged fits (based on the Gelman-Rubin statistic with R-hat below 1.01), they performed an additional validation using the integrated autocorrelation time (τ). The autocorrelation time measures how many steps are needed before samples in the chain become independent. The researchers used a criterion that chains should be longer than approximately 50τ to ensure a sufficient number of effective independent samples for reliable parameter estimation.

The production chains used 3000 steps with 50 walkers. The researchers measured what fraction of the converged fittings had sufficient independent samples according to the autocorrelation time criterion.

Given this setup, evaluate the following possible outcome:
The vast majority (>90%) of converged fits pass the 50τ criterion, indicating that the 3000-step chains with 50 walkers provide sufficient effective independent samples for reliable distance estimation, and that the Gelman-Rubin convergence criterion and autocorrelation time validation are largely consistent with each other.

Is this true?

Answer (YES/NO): YES